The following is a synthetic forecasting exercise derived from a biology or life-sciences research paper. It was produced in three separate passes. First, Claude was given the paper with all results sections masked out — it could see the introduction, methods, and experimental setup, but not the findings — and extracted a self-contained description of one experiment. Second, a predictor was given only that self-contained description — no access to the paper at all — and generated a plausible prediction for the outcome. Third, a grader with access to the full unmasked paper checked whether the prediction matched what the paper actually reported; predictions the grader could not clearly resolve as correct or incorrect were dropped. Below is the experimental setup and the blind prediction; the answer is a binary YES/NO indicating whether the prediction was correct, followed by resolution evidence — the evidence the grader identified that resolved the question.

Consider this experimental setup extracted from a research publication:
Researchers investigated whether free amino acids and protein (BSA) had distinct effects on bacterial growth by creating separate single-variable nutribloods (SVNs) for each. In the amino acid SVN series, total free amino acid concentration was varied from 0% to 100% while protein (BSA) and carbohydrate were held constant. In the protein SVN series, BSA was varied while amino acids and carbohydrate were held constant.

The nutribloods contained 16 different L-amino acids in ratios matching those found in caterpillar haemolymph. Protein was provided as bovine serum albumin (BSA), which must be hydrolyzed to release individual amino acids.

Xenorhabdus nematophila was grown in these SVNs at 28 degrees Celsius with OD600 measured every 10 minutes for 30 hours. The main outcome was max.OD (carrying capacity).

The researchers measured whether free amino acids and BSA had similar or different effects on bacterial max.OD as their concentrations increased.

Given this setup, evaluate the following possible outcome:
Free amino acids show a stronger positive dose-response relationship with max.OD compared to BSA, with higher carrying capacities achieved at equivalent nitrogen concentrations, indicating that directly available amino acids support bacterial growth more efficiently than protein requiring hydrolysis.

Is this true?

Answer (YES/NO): NO